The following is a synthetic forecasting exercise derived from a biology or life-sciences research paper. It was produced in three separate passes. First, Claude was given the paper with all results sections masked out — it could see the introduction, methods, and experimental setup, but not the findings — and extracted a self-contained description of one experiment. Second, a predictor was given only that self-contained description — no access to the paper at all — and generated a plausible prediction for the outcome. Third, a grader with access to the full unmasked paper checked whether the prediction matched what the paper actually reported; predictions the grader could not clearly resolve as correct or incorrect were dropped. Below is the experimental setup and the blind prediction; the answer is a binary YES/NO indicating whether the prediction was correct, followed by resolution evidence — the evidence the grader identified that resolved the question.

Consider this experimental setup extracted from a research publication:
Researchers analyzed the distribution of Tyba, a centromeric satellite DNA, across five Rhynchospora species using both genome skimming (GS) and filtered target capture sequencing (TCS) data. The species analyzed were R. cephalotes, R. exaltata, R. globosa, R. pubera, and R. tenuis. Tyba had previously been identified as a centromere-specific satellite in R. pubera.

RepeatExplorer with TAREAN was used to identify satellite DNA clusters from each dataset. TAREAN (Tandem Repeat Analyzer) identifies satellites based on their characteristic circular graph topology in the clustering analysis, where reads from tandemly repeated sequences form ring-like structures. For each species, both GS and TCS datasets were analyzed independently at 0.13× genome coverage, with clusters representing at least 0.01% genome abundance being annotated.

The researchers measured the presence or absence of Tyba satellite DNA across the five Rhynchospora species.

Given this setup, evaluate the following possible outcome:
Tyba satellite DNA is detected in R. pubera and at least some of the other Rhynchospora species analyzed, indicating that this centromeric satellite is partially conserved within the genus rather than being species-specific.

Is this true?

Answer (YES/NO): YES